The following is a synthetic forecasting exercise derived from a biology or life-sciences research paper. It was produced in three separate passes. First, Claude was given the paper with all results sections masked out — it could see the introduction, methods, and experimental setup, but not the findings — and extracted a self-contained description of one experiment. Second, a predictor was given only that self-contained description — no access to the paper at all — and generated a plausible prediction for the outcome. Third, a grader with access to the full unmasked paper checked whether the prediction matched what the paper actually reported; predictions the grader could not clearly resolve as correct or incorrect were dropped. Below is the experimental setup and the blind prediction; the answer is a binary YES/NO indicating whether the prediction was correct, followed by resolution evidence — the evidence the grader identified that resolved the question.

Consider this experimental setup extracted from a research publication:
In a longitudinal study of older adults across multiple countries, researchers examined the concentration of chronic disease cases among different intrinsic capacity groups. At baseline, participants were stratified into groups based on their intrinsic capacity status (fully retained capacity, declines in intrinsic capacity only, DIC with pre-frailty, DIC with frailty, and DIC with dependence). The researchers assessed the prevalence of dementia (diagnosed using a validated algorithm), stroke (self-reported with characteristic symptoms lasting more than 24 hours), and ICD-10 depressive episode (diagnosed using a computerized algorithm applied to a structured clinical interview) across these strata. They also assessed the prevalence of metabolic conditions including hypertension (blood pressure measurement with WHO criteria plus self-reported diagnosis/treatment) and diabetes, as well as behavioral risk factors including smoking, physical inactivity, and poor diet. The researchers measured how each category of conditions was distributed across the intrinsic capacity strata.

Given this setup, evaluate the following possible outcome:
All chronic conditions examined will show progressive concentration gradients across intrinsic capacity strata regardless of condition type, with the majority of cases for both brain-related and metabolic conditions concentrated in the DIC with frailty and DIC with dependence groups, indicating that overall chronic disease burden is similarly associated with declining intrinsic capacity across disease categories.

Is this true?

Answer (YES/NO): NO